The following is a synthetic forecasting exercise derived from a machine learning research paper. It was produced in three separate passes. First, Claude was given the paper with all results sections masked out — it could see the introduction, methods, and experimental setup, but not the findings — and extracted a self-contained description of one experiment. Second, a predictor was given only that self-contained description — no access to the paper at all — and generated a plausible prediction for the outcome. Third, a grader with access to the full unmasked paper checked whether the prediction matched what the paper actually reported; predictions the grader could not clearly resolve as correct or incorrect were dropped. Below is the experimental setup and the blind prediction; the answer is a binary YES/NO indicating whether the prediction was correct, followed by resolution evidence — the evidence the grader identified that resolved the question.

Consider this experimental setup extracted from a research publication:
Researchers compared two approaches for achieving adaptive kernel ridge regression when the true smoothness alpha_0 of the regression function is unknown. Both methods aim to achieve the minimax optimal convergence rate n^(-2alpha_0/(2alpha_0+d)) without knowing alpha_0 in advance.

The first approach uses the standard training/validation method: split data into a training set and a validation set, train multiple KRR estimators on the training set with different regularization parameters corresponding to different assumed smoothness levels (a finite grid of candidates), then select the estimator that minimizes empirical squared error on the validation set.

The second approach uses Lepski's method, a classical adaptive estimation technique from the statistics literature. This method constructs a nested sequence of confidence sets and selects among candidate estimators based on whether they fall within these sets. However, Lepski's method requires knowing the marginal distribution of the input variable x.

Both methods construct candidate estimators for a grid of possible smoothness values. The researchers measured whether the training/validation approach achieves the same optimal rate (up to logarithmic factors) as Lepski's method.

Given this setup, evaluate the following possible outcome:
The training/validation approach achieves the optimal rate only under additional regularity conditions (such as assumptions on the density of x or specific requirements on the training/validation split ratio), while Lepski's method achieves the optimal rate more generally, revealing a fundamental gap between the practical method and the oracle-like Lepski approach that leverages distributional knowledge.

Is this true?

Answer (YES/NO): NO